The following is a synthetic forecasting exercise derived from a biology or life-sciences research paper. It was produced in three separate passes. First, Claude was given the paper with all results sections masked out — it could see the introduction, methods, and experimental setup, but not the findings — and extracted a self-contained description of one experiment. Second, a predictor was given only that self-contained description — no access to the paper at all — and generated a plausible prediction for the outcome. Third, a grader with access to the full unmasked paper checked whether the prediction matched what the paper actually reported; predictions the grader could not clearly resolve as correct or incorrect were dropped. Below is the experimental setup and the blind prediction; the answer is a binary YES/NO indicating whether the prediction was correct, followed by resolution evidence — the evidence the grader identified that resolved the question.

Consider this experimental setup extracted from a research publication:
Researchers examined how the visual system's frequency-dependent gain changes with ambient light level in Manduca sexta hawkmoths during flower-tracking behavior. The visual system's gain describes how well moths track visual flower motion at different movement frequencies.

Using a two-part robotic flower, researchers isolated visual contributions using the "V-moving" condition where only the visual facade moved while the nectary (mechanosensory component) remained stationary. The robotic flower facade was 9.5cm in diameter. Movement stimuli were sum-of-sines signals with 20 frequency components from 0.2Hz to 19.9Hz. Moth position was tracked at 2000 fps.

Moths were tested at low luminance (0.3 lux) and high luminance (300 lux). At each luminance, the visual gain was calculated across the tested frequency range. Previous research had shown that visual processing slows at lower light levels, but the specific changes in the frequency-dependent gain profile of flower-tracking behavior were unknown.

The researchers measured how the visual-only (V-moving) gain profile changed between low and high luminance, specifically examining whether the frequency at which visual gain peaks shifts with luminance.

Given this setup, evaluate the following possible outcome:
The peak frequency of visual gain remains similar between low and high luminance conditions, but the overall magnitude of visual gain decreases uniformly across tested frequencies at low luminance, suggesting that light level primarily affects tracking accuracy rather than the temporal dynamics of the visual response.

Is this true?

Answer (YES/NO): NO